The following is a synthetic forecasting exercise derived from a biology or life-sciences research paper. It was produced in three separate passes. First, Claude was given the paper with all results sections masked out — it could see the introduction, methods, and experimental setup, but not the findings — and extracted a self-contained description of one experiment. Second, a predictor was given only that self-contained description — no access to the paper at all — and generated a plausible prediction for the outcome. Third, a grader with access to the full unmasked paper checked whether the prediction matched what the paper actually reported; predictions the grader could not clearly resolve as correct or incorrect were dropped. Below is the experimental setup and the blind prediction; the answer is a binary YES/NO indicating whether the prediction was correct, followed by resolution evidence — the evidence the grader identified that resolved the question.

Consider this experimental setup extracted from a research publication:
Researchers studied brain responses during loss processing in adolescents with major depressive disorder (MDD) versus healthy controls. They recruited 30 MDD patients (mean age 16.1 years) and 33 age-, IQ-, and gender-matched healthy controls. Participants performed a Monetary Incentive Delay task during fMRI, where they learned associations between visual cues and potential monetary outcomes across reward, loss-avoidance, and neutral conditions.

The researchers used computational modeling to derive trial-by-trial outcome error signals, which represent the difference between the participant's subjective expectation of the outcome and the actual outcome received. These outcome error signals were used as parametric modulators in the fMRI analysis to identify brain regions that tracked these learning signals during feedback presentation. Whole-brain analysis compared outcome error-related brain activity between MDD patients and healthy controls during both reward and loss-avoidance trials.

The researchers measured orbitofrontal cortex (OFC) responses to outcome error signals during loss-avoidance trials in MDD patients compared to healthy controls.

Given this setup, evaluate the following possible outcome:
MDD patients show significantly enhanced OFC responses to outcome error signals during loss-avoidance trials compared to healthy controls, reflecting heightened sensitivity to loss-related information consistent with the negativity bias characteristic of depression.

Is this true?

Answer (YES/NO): NO